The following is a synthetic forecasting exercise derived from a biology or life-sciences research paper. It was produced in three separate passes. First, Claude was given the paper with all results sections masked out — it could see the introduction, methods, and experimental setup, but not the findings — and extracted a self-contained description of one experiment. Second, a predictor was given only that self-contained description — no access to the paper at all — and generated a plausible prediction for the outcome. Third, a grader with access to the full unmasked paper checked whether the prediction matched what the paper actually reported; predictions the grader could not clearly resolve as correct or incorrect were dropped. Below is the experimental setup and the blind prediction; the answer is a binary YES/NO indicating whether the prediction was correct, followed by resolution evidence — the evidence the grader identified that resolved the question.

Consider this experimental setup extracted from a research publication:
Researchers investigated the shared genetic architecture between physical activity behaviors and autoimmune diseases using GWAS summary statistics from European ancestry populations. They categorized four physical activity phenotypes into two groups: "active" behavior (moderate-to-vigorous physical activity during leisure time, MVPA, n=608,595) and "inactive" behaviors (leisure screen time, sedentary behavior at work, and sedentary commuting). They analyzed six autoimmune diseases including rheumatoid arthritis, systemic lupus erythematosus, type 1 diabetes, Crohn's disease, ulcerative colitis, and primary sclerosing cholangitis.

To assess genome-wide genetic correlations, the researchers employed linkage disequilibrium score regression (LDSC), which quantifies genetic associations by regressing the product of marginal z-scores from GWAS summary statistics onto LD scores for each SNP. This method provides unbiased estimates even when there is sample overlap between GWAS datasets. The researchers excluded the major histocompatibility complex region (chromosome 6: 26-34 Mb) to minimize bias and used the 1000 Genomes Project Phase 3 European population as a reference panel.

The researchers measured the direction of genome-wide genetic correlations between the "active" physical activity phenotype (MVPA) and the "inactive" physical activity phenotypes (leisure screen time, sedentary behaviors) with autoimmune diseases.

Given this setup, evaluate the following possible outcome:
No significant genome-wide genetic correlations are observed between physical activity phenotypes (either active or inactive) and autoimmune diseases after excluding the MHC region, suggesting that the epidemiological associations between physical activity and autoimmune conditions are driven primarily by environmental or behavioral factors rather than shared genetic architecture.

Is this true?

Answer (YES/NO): NO